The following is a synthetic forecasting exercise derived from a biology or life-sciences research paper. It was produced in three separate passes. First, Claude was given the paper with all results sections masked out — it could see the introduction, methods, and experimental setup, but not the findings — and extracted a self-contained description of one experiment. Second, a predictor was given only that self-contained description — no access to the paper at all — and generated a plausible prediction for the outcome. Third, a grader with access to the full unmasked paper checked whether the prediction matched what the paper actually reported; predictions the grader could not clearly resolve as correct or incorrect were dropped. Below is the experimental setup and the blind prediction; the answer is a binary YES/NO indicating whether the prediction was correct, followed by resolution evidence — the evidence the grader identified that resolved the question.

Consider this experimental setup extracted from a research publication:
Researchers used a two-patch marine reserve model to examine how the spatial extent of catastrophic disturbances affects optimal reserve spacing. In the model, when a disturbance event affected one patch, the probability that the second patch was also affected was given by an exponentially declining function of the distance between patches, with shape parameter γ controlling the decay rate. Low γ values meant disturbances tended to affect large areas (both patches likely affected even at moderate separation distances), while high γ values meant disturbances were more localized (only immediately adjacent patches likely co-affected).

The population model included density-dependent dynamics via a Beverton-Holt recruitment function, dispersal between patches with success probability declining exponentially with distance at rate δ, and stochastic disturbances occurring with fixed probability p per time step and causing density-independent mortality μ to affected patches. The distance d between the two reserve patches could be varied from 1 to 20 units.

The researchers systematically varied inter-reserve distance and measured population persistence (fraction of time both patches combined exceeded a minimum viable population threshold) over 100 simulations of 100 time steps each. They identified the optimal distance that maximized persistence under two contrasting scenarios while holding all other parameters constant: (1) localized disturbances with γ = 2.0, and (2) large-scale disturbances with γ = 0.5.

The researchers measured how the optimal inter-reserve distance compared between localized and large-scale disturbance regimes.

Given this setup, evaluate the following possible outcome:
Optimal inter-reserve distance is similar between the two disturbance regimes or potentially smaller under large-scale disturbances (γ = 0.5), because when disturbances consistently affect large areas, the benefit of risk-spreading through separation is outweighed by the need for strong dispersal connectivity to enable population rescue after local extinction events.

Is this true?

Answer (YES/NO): YES